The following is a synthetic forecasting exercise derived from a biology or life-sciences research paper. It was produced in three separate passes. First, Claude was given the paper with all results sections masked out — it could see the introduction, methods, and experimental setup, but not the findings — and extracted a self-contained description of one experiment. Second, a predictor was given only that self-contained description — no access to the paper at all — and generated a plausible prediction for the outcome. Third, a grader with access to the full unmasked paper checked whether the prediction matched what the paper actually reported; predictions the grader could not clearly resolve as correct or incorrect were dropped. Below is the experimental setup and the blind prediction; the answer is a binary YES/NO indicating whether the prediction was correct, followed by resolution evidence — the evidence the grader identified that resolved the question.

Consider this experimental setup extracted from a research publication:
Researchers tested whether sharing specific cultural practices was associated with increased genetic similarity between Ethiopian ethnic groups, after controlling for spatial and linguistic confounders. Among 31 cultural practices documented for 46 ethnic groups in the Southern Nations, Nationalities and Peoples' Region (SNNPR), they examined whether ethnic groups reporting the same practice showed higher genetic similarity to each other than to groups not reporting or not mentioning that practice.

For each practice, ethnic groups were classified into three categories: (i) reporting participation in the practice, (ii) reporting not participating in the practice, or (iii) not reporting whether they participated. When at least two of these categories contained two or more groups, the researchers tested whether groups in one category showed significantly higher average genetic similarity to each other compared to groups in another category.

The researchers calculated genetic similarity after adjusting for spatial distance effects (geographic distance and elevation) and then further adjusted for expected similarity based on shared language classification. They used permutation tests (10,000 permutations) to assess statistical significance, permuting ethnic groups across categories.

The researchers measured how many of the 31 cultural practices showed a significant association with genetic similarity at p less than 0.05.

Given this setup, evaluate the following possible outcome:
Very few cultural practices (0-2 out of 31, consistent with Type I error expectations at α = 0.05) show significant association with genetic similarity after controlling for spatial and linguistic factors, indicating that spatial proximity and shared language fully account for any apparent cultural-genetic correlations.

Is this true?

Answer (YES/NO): NO